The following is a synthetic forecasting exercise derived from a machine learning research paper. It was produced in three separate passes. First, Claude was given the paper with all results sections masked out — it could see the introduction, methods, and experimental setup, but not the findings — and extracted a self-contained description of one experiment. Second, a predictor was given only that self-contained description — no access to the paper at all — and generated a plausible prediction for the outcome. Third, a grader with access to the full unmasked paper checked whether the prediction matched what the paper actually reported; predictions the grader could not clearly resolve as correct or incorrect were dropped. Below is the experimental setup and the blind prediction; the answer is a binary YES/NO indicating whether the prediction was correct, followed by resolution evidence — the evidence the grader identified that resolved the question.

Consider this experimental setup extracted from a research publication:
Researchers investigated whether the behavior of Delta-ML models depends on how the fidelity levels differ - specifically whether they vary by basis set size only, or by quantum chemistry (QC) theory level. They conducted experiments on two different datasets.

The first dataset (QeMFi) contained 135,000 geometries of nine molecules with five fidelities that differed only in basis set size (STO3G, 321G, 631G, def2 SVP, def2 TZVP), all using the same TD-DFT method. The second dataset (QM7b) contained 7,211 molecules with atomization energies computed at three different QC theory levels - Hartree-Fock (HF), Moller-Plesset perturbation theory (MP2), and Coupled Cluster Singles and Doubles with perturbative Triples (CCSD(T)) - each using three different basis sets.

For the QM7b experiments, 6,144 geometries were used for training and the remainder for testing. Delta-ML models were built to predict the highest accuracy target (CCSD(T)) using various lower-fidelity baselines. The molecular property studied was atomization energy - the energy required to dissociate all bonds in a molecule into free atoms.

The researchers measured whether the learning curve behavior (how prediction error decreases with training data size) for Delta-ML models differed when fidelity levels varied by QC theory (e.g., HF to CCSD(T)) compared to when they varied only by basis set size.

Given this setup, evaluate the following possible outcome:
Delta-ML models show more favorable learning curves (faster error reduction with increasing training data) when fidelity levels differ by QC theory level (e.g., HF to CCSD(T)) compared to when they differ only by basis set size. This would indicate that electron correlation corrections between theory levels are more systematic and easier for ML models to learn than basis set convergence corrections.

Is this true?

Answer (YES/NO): NO